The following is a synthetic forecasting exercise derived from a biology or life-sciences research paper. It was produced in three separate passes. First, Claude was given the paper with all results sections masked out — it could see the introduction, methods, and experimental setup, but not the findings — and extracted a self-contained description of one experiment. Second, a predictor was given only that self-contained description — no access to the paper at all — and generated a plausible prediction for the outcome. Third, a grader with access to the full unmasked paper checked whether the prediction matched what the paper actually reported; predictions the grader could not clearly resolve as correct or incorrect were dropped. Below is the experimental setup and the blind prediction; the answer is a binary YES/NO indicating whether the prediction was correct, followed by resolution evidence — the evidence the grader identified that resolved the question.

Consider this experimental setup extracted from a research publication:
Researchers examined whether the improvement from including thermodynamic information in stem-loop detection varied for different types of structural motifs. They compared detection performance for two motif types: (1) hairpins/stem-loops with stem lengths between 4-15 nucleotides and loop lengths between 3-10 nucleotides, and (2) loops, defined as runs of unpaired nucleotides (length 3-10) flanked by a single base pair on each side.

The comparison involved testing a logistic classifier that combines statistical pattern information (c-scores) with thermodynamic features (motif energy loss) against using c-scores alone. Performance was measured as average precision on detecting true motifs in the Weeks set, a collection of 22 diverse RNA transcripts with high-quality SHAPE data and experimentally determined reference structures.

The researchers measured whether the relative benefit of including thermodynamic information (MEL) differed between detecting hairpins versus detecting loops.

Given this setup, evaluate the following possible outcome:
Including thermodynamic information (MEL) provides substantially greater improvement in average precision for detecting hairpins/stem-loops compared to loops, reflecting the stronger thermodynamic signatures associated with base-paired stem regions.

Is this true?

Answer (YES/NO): NO